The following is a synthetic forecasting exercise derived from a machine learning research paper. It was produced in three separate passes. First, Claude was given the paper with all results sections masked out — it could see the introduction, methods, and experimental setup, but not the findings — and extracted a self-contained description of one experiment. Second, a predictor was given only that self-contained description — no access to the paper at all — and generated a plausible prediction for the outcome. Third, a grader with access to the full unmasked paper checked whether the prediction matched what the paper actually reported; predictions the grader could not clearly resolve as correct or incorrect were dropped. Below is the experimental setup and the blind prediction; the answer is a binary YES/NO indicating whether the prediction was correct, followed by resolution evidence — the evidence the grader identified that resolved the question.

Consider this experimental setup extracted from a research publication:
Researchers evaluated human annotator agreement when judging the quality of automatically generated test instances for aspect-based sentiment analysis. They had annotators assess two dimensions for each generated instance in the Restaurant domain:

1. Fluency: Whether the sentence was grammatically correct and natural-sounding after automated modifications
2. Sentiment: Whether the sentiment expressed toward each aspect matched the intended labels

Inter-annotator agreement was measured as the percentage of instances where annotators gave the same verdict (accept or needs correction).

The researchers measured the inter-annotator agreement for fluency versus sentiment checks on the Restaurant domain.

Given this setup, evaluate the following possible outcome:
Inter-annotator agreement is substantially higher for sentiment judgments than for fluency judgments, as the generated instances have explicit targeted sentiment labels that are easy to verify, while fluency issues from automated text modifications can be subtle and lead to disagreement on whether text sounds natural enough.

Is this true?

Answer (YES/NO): NO